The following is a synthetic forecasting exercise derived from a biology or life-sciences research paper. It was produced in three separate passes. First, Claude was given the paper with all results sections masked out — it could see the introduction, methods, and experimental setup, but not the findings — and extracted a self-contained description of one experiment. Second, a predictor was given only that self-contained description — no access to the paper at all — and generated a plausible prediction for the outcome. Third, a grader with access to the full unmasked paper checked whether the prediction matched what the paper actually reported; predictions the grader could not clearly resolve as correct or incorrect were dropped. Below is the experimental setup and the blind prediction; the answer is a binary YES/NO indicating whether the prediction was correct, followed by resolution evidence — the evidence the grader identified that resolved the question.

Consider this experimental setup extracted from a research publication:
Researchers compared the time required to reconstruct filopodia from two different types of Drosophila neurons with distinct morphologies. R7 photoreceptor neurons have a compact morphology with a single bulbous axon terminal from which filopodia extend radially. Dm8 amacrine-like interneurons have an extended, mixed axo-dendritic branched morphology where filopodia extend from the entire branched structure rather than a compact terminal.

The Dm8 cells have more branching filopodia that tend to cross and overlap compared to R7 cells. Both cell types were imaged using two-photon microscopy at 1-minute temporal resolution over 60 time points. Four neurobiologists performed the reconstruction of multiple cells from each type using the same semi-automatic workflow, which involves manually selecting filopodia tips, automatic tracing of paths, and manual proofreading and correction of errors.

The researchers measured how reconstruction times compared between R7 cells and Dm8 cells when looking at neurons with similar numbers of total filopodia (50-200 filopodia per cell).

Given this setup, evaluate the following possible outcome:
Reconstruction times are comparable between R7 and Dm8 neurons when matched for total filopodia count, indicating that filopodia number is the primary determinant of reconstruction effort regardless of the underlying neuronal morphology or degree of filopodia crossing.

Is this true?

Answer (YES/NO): NO